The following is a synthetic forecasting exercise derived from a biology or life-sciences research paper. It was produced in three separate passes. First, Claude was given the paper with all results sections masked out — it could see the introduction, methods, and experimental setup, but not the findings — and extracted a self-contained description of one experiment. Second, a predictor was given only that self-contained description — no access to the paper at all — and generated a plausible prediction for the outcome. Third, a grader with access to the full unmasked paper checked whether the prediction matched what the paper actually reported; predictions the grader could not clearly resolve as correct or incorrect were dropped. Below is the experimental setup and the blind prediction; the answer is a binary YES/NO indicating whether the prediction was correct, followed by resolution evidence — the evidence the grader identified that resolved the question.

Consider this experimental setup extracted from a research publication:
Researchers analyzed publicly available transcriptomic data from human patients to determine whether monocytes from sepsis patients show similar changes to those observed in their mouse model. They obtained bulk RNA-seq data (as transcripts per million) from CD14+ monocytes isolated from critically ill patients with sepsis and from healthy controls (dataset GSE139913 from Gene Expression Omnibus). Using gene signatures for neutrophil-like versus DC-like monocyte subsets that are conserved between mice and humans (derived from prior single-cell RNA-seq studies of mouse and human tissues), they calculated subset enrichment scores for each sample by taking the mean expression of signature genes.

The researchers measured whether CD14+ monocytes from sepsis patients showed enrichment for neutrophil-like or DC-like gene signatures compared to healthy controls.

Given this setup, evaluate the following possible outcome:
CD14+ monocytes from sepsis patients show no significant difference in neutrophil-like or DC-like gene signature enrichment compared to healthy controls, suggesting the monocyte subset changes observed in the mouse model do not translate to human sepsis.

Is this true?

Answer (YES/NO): NO